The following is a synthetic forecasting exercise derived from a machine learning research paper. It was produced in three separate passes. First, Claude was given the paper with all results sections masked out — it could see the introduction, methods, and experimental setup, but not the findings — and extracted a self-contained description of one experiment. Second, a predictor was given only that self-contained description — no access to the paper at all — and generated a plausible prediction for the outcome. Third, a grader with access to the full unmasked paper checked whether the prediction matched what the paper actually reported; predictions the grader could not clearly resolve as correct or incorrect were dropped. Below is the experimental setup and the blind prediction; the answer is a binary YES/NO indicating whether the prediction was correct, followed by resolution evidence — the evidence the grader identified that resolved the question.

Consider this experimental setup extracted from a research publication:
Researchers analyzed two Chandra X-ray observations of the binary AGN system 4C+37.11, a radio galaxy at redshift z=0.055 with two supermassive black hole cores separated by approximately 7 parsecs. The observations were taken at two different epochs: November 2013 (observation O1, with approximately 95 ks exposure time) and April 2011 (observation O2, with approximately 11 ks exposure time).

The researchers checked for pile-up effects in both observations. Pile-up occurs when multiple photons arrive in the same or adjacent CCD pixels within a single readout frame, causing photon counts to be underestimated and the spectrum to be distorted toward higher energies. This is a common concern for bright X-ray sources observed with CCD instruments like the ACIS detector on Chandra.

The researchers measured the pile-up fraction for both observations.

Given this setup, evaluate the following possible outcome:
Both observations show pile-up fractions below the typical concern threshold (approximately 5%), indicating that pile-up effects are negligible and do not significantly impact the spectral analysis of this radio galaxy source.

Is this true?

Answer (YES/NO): NO